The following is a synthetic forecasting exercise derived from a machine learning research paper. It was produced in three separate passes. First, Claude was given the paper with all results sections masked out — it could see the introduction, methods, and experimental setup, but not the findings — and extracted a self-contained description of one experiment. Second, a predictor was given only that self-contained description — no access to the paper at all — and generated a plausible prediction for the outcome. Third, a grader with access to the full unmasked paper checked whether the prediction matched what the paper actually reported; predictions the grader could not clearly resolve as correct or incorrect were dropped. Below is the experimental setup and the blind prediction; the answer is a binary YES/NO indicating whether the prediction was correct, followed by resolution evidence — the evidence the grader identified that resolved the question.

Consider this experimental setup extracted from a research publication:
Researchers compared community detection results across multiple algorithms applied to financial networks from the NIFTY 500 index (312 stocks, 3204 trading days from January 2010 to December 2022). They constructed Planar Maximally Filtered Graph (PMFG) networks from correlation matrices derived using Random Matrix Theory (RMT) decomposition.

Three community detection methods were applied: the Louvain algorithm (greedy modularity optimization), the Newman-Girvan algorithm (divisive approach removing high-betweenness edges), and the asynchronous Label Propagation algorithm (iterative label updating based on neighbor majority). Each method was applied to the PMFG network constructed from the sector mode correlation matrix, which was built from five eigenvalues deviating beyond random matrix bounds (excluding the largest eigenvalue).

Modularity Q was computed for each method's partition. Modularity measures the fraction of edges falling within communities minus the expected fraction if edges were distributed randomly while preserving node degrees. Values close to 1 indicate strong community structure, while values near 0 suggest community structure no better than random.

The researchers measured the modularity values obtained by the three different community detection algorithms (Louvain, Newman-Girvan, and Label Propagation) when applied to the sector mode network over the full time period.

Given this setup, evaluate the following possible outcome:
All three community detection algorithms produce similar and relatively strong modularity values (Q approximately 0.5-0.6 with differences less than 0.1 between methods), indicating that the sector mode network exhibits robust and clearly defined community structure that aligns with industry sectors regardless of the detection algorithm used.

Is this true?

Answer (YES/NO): NO